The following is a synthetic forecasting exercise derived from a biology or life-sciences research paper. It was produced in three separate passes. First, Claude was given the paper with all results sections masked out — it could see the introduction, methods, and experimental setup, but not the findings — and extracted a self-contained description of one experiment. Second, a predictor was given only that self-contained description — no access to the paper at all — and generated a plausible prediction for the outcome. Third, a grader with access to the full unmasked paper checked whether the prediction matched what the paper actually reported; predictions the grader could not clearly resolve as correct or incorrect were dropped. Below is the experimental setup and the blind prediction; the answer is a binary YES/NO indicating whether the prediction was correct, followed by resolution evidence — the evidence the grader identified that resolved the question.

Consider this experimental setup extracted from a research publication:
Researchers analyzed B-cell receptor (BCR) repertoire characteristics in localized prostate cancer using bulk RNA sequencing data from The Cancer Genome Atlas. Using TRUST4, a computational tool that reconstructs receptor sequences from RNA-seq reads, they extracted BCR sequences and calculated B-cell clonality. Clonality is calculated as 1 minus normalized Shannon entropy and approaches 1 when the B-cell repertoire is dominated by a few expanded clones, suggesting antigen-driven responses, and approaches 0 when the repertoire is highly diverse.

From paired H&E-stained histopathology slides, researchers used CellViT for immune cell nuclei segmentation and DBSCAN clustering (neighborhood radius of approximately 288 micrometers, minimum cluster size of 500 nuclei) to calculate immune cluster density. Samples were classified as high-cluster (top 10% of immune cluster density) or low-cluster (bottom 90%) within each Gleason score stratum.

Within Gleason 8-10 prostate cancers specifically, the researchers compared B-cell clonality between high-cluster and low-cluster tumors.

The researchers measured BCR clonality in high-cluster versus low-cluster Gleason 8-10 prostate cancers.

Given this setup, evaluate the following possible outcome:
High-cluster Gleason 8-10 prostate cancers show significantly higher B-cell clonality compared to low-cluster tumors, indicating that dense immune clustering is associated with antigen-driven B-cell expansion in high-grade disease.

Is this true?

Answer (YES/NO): NO